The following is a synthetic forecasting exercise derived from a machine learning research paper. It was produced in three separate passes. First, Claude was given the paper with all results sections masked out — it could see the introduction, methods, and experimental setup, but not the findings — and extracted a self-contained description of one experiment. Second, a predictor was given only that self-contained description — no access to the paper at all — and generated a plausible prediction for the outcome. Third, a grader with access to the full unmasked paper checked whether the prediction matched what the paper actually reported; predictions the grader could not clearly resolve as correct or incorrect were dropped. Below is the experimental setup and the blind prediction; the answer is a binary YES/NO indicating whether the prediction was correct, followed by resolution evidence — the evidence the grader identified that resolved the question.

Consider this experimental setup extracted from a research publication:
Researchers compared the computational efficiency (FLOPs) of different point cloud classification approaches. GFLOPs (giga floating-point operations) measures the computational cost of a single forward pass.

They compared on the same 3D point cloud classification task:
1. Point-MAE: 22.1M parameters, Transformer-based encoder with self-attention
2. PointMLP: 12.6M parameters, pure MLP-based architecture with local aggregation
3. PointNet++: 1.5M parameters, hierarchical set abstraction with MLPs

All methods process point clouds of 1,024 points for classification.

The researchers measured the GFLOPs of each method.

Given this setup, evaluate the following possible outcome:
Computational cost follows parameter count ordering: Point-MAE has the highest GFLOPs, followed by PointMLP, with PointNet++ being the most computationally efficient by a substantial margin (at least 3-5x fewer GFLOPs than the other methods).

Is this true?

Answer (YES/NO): NO